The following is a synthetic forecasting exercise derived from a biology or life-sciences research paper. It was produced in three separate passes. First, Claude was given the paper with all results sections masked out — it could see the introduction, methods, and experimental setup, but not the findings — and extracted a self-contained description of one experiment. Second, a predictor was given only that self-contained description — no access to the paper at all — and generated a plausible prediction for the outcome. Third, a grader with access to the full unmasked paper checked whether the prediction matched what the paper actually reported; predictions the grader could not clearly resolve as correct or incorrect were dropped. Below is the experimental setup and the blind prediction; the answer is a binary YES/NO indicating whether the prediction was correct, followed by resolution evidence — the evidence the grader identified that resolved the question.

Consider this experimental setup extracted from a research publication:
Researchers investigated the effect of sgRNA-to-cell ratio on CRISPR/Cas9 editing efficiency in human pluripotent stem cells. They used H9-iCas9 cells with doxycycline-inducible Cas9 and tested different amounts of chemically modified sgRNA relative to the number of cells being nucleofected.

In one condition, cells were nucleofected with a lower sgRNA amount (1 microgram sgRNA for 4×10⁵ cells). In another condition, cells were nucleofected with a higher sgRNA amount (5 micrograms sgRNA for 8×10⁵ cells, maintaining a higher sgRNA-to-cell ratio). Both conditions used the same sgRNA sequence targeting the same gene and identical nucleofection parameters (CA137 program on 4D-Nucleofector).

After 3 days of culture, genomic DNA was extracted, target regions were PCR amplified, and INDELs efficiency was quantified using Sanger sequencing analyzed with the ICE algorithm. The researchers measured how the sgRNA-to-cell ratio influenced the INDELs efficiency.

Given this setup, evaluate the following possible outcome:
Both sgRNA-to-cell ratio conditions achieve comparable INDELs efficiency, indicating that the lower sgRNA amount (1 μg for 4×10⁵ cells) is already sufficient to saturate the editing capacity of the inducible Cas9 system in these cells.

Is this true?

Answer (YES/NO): NO